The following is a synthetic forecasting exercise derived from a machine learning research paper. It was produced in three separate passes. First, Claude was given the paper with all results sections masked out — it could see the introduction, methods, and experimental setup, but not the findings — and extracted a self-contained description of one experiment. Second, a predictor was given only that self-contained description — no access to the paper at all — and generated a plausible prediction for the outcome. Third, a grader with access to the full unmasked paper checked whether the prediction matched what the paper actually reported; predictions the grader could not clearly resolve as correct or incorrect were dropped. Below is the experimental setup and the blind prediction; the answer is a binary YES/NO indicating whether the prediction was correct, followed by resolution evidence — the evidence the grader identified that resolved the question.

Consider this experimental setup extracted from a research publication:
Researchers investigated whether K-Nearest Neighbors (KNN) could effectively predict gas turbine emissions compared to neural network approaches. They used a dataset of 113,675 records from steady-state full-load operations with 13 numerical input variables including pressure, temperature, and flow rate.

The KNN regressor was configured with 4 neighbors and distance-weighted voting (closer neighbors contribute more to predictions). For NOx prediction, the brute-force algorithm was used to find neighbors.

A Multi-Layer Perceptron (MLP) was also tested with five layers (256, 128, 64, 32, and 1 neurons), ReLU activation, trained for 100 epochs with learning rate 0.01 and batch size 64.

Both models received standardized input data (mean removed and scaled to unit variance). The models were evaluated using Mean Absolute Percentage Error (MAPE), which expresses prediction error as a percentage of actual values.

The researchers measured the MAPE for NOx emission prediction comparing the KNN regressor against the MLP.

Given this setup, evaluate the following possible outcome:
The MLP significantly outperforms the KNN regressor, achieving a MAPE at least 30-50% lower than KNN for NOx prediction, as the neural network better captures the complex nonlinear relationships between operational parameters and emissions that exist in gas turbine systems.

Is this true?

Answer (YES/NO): NO